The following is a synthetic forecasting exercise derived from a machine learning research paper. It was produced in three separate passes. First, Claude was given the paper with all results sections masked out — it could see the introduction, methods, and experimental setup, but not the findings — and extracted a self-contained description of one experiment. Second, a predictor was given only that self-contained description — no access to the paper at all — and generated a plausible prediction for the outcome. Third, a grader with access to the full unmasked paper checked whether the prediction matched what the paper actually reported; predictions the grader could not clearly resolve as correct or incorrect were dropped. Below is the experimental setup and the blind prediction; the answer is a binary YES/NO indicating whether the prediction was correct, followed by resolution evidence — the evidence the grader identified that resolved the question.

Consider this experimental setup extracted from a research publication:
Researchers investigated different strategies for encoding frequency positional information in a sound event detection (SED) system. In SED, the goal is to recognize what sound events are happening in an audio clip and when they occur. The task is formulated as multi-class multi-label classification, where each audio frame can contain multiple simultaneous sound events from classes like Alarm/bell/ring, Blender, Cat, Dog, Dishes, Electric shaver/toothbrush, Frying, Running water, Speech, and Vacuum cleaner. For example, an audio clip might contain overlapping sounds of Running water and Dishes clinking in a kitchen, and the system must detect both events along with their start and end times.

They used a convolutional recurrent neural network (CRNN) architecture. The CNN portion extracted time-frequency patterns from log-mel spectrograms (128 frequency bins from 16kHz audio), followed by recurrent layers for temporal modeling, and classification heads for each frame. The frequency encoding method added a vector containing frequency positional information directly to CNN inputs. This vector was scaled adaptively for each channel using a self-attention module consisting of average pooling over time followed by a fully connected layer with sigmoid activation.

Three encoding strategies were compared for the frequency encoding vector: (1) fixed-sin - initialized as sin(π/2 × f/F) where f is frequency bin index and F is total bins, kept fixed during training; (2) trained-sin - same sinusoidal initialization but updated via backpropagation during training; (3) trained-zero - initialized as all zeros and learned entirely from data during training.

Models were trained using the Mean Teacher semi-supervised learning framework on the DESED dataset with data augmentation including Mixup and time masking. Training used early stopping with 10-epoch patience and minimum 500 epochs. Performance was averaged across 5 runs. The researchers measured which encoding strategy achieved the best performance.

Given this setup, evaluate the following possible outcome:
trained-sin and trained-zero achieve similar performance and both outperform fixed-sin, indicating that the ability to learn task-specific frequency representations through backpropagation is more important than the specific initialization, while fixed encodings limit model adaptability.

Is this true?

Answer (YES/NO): NO